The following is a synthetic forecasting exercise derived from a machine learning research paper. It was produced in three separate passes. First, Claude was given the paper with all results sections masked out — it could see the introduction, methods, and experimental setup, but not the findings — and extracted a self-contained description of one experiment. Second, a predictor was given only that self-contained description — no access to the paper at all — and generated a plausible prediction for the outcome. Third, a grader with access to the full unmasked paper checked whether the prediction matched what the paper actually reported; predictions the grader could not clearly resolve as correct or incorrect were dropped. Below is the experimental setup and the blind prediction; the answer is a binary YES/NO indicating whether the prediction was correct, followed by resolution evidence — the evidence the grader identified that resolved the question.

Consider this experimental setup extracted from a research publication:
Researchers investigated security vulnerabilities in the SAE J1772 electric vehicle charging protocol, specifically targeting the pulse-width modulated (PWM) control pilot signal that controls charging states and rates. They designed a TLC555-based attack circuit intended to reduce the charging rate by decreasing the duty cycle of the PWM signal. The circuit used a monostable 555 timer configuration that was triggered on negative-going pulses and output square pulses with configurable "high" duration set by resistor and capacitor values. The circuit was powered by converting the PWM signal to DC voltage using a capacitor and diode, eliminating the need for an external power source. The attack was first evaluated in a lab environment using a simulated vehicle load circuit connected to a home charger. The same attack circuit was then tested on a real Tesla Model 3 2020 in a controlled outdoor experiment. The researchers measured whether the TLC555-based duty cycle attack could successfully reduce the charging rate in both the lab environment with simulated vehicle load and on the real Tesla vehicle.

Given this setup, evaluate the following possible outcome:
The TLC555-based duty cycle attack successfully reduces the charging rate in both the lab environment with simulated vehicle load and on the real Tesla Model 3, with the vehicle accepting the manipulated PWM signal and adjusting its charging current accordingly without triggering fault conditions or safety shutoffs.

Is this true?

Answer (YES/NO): NO